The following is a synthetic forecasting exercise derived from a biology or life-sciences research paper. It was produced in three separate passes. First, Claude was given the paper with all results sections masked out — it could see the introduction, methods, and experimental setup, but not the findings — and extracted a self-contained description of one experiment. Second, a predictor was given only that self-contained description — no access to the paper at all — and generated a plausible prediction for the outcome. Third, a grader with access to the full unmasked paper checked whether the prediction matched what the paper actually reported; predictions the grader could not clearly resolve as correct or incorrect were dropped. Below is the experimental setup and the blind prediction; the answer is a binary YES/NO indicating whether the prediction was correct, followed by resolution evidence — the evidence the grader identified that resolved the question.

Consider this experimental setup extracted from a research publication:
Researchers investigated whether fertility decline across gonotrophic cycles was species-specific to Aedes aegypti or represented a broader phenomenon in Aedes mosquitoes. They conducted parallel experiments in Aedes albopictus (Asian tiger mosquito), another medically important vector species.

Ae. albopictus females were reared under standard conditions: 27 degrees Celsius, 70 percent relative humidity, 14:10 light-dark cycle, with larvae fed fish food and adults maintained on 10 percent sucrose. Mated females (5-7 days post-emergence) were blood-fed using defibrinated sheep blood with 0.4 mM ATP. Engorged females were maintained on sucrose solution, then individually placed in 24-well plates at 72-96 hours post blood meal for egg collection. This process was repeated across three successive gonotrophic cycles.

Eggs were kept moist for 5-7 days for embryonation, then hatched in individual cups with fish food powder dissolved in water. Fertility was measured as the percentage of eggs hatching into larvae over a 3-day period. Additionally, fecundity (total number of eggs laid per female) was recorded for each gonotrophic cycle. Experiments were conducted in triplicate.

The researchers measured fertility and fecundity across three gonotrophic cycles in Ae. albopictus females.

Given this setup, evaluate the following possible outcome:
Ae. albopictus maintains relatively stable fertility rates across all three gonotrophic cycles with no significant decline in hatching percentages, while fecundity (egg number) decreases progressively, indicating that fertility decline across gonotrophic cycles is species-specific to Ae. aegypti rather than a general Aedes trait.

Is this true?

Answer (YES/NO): NO